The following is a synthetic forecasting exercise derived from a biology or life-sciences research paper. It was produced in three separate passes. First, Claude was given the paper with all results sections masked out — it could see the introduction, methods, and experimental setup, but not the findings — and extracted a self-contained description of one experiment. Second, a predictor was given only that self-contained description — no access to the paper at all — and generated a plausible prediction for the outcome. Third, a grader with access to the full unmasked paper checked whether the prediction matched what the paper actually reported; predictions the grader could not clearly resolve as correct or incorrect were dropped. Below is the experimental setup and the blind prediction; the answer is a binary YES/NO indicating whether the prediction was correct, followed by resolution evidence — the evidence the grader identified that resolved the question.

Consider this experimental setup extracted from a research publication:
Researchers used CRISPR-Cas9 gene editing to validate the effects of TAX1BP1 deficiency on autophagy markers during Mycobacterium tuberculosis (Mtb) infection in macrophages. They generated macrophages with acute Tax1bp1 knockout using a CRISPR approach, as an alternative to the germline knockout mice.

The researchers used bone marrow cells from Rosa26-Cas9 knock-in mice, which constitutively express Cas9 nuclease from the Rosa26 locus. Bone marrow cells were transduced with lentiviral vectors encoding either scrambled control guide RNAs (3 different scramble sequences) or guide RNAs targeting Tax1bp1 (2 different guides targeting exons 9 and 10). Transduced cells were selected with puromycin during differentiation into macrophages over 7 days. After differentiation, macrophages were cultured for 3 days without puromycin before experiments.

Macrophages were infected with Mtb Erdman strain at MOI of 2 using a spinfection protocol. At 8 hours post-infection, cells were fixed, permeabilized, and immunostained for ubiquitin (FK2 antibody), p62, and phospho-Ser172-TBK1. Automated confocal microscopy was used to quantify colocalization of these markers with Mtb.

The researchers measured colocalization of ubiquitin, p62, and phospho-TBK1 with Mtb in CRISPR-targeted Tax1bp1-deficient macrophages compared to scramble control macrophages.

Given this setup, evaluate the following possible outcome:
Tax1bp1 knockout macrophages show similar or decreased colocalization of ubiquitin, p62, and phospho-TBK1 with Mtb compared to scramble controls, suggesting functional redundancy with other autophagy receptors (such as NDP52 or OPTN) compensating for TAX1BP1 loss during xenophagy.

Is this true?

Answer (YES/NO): NO